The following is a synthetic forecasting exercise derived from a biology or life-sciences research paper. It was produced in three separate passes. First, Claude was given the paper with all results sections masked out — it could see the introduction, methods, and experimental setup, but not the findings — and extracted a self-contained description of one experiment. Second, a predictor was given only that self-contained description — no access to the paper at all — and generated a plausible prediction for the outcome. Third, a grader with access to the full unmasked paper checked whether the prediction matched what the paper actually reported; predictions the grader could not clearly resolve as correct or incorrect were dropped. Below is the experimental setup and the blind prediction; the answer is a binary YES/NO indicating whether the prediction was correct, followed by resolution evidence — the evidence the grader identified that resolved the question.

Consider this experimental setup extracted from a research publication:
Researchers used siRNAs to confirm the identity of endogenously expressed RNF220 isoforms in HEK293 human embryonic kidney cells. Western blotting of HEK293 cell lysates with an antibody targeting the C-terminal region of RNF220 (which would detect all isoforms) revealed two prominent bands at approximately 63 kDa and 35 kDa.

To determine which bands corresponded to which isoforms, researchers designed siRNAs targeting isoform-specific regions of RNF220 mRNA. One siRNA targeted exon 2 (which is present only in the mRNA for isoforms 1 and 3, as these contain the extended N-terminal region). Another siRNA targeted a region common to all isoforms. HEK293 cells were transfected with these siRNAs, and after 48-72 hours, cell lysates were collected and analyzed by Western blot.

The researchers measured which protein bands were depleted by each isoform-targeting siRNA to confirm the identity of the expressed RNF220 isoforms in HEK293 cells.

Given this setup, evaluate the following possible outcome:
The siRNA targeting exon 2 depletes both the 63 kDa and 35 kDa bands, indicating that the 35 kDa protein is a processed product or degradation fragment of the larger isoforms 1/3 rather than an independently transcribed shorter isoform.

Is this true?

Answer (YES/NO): NO